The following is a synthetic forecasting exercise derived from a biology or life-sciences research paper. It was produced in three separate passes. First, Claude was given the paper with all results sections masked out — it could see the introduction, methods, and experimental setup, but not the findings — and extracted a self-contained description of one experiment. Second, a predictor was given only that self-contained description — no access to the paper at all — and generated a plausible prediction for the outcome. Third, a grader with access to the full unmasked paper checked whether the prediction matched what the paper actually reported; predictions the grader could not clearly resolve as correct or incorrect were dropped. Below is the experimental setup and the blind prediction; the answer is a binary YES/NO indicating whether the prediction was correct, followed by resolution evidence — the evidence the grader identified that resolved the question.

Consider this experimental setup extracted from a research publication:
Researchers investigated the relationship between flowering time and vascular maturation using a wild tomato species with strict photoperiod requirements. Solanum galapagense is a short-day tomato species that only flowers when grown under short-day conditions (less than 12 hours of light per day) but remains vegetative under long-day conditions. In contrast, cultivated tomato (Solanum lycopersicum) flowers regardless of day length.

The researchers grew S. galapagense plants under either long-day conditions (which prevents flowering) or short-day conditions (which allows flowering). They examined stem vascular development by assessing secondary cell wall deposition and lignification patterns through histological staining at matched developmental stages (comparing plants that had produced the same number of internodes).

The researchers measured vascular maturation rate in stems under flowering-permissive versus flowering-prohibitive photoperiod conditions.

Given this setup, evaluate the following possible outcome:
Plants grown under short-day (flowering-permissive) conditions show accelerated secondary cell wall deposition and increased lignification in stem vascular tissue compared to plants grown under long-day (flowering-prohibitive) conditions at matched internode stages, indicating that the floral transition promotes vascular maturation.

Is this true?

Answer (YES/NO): NO